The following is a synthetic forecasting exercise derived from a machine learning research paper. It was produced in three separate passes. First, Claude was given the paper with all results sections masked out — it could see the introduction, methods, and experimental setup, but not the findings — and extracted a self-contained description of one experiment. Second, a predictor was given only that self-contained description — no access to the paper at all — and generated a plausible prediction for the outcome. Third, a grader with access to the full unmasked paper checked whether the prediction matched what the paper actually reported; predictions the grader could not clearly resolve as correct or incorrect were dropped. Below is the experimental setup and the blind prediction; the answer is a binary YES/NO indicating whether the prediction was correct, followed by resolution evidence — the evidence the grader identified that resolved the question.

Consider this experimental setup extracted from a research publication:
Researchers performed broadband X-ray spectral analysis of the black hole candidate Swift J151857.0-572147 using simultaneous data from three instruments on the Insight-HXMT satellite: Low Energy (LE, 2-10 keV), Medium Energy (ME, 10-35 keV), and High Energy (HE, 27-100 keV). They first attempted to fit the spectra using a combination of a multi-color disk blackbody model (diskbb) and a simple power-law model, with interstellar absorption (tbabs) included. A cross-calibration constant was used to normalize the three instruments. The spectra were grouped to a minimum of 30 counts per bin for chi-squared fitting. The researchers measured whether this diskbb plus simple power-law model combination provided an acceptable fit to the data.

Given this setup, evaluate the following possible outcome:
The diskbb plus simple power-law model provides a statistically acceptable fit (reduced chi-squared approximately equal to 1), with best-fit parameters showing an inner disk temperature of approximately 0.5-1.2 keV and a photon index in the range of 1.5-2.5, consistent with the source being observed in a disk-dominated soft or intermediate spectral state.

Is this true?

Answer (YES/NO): NO